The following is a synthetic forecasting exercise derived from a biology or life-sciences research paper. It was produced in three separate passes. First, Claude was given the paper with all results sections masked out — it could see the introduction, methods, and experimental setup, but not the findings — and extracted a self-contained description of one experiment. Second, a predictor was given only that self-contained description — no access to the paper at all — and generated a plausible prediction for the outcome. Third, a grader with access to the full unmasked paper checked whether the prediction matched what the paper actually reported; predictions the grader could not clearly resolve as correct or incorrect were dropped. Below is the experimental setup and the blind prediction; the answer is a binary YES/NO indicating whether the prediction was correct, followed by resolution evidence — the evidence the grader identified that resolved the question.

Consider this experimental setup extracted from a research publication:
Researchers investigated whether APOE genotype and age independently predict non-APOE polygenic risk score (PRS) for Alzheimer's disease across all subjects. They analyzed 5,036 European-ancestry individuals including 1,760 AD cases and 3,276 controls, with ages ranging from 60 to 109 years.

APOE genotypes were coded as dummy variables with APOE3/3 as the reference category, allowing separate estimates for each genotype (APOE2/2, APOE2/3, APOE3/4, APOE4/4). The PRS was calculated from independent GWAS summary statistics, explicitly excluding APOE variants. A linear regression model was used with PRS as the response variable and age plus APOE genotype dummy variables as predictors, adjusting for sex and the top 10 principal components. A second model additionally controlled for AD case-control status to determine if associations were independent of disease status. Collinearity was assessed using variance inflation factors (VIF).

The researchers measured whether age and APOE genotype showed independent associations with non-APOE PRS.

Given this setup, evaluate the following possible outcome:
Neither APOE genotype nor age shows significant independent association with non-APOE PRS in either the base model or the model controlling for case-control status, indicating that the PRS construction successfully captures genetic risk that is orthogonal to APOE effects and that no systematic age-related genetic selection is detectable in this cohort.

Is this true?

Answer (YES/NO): NO